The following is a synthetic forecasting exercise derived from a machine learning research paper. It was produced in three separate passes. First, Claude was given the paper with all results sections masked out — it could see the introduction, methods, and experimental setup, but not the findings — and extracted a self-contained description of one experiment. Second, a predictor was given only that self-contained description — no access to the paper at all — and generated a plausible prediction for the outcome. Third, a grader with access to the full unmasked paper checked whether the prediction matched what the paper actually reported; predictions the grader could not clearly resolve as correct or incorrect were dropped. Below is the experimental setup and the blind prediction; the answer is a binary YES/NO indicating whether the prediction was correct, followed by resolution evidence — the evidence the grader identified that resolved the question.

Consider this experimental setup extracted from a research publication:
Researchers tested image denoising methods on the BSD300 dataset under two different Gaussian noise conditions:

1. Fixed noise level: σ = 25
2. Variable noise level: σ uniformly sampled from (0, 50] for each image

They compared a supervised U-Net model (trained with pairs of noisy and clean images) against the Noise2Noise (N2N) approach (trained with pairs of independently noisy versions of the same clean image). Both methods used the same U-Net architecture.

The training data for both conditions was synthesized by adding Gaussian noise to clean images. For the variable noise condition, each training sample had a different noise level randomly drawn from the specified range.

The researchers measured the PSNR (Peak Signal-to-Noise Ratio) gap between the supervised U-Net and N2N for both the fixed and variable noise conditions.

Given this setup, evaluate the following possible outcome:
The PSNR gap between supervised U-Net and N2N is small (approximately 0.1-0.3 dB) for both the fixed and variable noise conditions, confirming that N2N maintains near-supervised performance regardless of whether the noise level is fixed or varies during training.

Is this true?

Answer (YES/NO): YES